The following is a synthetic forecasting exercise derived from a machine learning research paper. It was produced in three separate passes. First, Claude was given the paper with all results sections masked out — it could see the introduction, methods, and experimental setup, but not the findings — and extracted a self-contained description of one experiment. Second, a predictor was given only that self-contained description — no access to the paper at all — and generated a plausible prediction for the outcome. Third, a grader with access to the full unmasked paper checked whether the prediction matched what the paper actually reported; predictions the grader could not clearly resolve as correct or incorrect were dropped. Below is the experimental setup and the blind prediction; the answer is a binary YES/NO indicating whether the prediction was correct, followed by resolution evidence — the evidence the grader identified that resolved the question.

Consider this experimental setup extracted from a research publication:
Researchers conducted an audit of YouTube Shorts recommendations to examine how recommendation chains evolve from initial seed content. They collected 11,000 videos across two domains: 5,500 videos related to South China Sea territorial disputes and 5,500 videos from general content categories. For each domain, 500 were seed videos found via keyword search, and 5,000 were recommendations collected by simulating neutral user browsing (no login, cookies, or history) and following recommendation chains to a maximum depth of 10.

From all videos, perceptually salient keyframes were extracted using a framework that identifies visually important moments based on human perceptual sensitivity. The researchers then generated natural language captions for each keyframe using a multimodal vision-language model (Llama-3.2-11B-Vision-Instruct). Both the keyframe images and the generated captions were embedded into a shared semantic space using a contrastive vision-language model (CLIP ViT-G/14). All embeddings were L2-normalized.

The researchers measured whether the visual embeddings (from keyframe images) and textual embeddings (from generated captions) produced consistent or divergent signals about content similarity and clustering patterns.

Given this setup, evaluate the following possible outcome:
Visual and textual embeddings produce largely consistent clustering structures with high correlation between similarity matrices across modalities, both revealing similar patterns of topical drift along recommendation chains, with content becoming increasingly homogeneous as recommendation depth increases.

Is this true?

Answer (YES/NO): NO